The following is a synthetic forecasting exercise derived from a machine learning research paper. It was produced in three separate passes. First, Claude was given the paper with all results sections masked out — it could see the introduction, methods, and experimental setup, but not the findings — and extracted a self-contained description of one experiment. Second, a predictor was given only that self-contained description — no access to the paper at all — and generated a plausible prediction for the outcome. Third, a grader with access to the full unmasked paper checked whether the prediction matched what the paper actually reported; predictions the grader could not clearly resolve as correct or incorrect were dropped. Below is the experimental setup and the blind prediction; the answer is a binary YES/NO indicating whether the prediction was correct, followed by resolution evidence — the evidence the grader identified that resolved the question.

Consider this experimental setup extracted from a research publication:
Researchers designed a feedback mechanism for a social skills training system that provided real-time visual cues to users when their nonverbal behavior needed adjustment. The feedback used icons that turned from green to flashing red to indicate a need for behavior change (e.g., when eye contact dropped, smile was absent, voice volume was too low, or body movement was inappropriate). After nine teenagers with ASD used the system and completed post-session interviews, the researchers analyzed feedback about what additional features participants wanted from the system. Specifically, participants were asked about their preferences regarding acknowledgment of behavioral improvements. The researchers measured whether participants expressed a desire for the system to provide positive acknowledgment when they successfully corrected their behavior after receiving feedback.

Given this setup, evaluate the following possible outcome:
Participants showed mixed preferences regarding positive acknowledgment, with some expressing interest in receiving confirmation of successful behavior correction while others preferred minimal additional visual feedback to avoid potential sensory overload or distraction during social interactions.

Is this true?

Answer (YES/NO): NO